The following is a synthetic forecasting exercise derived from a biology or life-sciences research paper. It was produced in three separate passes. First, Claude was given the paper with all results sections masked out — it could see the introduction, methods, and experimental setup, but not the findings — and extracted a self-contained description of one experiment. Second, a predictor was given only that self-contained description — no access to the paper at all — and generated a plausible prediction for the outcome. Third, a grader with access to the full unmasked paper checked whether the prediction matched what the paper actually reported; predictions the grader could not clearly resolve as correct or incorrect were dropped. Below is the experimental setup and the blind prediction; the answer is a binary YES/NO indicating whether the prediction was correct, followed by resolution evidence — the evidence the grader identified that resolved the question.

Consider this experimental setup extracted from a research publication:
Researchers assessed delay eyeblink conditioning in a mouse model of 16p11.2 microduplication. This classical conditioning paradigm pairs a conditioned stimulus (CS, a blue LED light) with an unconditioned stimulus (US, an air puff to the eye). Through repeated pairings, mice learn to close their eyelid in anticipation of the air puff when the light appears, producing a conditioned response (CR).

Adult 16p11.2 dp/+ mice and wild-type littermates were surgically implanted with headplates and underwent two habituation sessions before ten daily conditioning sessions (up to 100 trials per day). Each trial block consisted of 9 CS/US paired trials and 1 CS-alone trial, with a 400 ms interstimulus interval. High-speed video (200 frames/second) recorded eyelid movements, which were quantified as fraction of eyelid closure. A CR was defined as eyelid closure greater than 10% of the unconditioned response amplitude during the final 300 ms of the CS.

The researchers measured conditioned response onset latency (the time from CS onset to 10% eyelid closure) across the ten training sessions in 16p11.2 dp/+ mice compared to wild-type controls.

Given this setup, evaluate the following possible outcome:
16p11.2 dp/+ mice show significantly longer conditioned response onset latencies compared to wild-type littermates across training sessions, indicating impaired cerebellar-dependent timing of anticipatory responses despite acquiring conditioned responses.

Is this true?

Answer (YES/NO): YES